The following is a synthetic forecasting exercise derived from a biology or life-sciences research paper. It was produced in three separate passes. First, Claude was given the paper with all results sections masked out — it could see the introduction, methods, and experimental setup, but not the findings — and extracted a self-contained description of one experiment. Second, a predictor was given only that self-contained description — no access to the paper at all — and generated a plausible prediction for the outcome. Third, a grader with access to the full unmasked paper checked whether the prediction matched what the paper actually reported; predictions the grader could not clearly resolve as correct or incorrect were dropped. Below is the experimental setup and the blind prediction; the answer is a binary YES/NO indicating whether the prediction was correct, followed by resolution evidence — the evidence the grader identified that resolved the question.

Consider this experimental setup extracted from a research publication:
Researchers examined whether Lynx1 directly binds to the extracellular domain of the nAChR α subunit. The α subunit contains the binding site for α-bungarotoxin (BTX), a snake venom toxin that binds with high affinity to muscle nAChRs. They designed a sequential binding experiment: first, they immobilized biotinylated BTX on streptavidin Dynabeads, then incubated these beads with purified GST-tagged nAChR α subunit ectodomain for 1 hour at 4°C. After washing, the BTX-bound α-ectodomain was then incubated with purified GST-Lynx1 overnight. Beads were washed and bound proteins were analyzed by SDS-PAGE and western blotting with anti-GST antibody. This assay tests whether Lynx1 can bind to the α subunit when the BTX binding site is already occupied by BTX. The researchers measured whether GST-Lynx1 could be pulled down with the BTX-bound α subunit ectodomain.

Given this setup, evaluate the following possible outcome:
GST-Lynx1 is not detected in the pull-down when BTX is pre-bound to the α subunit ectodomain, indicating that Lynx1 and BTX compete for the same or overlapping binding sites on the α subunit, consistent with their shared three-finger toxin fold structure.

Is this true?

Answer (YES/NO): NO